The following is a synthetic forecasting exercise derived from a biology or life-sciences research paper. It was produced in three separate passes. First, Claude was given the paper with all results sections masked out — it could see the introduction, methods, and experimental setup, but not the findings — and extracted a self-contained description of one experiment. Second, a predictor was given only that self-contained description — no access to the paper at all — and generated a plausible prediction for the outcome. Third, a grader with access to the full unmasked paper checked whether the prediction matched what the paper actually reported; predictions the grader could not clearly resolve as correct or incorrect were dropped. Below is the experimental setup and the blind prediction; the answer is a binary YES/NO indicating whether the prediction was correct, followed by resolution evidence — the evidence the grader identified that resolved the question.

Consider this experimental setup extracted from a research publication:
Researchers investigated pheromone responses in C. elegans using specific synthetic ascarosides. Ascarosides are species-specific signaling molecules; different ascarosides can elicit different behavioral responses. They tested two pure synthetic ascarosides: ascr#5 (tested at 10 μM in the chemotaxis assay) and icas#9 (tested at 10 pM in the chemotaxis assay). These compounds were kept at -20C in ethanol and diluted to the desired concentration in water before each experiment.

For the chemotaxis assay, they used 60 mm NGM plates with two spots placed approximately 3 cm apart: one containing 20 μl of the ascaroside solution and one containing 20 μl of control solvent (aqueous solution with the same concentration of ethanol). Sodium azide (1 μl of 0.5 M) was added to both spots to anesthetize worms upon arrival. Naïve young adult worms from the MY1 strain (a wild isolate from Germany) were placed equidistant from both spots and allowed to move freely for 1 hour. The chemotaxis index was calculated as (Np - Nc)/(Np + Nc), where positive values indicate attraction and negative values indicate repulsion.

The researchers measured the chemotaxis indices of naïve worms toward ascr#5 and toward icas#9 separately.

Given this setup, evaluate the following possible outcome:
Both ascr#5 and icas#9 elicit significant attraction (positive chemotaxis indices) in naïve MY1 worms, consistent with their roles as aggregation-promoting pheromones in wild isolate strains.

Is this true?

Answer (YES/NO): YES